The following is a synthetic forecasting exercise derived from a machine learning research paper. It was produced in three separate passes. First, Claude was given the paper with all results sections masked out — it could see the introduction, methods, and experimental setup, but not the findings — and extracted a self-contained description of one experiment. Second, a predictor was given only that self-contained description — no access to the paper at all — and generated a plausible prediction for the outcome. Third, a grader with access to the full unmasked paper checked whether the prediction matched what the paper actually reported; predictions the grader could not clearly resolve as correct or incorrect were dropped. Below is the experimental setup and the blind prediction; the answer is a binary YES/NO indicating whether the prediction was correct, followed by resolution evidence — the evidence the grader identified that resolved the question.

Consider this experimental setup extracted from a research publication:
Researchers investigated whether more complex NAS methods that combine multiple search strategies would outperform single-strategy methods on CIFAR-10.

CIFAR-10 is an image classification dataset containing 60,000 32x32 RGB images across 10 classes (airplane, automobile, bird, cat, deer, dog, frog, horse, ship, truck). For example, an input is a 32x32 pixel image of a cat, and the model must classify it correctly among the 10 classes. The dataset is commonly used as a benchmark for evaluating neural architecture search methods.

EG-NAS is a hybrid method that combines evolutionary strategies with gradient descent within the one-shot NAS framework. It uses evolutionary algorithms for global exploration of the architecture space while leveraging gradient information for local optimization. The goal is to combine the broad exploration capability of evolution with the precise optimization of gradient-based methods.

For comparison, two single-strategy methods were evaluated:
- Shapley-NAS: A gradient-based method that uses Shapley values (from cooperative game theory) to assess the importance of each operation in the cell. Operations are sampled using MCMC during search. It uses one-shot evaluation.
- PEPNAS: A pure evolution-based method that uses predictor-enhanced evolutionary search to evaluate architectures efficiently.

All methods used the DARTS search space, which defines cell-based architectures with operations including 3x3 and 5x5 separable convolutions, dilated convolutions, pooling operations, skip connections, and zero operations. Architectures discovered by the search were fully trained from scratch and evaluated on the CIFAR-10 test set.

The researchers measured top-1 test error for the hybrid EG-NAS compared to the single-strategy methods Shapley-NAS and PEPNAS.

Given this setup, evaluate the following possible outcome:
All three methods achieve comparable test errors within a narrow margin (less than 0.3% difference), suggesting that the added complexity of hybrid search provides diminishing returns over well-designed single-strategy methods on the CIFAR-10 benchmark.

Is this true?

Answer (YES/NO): YES